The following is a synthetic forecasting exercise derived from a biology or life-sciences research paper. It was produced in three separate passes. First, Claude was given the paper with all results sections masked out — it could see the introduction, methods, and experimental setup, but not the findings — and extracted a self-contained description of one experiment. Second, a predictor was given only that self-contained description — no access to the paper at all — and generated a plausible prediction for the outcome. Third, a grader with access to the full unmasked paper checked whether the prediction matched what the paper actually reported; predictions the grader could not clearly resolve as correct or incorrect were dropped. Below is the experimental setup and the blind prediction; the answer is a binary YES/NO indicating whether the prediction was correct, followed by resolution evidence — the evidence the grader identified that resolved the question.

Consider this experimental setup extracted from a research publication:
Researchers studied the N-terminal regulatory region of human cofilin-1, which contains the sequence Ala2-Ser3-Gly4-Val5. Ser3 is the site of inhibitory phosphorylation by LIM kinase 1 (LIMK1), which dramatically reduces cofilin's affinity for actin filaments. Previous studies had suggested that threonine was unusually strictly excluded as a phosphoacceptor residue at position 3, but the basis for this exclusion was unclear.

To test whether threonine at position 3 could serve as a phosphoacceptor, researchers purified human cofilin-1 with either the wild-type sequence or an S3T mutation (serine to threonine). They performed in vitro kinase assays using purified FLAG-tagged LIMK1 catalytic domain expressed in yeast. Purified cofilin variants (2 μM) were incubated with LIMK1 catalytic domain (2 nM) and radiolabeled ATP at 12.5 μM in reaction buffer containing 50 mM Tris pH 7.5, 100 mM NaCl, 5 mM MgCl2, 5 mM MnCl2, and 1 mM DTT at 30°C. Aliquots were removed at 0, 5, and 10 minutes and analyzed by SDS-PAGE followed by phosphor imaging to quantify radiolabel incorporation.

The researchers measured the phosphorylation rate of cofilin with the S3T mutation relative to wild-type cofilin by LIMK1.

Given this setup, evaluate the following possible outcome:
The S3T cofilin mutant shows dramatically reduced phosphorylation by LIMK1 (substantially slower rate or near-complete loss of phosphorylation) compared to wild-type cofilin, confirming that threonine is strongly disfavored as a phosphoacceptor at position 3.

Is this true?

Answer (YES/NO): YES